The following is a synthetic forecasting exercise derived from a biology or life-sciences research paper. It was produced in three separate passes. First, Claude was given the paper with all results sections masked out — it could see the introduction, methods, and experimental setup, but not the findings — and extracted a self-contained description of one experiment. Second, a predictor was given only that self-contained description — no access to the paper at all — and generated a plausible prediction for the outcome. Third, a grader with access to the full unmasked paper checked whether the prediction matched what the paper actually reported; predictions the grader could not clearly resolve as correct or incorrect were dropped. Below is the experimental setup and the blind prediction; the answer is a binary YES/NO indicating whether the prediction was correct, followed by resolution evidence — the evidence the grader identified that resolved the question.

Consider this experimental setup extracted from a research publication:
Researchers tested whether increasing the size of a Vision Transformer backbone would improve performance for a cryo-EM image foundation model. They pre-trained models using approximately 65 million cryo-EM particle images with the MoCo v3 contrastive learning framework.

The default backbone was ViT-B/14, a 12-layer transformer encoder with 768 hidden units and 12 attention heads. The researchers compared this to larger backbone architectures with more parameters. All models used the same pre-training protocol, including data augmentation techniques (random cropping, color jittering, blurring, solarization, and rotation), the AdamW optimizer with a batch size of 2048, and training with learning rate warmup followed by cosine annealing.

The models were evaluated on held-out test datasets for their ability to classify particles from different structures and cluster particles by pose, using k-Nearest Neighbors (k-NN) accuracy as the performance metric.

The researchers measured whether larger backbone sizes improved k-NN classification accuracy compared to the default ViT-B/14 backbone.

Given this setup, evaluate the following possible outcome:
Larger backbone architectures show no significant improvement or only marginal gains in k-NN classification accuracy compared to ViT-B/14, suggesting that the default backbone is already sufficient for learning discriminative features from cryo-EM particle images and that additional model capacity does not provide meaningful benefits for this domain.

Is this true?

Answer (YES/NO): NO